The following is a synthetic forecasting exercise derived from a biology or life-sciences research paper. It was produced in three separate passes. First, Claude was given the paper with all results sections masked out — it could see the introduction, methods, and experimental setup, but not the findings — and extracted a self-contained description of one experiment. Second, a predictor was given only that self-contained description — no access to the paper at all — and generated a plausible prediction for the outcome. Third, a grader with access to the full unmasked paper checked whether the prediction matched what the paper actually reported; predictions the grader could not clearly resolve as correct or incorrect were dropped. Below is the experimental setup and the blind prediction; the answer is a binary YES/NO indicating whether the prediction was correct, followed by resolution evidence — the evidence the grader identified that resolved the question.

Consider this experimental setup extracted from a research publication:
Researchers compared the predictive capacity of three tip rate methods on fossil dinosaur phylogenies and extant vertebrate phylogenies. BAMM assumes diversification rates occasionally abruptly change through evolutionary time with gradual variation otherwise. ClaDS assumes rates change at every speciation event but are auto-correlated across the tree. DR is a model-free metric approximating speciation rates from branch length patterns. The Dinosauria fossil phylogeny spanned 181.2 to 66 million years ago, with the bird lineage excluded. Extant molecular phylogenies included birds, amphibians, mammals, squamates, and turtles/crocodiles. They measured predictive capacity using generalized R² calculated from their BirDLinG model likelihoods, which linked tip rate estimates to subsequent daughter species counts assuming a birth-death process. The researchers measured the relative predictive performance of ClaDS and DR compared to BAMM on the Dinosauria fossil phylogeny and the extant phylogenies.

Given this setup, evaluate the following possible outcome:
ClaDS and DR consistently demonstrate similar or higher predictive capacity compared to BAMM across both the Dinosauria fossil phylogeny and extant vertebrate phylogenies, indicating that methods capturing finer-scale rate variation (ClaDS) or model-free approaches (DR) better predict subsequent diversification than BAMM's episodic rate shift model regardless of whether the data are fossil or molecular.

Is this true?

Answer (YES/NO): YES